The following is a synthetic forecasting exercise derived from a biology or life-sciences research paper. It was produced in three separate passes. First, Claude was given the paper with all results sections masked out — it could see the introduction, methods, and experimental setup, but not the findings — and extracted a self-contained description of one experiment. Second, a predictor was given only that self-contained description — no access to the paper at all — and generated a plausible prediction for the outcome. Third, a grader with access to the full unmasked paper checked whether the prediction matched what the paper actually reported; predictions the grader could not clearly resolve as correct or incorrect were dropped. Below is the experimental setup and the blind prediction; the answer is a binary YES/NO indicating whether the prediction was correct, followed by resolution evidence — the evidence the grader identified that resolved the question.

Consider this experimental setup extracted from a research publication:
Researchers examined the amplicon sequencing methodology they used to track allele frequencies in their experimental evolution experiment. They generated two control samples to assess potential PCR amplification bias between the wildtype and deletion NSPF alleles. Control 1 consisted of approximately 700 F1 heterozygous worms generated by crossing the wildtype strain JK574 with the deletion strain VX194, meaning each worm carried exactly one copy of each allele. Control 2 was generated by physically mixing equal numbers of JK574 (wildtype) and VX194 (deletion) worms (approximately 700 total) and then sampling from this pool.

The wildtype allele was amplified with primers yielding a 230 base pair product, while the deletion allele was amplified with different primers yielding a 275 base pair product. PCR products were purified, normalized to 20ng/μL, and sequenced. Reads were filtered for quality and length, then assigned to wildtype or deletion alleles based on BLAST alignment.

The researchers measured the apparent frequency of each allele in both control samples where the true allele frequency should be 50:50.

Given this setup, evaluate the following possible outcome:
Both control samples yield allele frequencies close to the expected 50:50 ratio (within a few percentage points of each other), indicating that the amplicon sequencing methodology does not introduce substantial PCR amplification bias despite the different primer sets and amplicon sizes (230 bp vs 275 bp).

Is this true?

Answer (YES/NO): NO